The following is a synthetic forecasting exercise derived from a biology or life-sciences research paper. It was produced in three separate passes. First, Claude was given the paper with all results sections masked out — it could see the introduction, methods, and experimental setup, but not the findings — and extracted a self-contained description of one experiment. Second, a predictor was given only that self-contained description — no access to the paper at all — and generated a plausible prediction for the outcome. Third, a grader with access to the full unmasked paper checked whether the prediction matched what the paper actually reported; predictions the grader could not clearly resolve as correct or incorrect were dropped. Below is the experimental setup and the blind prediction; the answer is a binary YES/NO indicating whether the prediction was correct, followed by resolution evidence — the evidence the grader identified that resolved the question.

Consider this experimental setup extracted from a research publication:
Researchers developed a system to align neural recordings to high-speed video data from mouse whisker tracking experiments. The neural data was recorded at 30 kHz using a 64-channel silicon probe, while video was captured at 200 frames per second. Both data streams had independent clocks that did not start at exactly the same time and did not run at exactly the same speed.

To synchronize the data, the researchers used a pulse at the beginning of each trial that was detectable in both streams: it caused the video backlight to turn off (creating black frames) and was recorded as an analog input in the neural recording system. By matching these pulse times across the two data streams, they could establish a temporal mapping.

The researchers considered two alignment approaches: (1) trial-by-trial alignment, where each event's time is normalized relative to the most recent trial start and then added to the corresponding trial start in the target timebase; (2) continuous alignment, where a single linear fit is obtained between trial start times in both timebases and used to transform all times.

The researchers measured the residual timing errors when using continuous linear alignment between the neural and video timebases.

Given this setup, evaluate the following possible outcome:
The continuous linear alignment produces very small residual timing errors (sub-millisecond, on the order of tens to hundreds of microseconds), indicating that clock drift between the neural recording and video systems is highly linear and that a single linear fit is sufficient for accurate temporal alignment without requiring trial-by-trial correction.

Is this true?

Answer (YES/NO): NO